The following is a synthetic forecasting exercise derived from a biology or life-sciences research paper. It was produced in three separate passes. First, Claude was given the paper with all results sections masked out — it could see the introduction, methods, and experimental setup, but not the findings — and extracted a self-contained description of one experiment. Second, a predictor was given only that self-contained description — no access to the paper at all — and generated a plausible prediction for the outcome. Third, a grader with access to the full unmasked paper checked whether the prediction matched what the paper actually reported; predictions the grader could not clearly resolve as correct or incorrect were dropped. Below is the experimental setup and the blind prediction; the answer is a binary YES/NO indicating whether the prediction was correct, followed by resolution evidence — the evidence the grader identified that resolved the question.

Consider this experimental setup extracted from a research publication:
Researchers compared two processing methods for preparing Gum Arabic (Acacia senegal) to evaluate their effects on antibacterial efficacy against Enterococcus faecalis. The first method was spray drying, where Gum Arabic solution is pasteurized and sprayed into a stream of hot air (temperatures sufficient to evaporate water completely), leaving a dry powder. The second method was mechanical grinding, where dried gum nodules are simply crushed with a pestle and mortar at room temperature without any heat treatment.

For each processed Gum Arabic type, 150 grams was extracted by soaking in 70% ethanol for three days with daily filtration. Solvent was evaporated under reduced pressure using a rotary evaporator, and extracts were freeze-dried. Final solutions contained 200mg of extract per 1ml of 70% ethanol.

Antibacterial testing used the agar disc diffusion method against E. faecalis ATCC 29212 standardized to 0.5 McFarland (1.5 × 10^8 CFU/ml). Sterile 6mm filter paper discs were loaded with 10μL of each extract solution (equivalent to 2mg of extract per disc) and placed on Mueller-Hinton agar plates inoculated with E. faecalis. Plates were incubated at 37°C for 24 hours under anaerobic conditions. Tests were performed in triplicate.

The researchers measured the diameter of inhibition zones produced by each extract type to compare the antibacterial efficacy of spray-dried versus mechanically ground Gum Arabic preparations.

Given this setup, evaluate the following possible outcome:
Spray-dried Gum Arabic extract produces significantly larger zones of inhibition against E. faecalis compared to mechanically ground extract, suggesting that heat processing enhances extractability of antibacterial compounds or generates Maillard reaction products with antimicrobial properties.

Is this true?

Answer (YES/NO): YES